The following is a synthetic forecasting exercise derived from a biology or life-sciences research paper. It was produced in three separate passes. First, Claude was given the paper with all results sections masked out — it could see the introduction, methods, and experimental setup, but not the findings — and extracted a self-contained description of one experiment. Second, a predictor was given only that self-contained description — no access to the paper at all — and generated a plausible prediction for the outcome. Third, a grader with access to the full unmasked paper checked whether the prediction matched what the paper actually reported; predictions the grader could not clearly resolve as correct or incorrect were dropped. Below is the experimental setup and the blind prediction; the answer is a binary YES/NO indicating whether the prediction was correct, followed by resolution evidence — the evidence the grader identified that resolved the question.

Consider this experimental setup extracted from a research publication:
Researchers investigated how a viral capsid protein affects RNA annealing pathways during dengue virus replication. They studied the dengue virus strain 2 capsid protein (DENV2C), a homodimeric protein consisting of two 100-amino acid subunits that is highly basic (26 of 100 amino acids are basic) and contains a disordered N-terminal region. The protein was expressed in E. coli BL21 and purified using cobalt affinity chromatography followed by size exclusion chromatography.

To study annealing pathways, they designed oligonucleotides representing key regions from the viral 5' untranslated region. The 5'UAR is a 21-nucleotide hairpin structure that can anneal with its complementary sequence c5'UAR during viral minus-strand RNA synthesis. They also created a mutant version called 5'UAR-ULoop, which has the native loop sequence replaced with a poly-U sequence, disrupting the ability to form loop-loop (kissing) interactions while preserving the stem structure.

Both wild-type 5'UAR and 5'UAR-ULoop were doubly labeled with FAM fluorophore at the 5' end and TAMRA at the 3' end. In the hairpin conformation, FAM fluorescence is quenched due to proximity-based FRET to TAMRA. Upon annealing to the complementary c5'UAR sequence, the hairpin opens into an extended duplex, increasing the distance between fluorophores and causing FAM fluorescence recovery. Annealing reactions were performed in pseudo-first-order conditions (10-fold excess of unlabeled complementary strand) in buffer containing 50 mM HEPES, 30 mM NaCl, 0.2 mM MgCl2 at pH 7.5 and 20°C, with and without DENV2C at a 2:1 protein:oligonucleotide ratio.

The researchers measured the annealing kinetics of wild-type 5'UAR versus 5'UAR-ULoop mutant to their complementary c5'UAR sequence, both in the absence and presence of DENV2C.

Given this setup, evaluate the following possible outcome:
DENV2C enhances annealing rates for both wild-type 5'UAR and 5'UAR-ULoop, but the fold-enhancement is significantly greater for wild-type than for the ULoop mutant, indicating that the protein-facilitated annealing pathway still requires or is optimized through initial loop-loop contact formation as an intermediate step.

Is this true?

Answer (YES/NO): NO